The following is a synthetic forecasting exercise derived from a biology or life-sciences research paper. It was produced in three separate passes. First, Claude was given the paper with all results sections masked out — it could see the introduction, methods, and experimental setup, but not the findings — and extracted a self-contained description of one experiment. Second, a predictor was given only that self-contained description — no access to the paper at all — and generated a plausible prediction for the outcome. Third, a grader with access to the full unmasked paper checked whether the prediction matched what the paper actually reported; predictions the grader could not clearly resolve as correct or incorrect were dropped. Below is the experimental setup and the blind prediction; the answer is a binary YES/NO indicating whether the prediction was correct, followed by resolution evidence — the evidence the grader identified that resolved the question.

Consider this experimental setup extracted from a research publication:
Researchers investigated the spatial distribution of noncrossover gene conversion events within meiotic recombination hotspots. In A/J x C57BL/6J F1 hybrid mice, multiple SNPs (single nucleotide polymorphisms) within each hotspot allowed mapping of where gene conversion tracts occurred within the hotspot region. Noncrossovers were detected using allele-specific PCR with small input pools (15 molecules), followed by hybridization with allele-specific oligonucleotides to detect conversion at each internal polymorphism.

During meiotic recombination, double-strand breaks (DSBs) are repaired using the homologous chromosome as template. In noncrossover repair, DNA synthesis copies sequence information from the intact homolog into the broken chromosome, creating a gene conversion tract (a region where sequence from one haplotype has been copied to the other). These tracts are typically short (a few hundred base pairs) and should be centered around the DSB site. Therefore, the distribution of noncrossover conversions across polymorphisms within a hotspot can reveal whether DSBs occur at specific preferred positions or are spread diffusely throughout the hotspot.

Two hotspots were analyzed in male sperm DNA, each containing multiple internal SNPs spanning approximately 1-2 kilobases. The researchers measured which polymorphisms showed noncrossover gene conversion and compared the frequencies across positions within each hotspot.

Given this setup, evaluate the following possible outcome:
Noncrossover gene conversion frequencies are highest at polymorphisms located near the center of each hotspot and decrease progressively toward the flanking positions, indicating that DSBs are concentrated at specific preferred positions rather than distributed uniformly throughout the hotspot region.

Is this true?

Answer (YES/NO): YES